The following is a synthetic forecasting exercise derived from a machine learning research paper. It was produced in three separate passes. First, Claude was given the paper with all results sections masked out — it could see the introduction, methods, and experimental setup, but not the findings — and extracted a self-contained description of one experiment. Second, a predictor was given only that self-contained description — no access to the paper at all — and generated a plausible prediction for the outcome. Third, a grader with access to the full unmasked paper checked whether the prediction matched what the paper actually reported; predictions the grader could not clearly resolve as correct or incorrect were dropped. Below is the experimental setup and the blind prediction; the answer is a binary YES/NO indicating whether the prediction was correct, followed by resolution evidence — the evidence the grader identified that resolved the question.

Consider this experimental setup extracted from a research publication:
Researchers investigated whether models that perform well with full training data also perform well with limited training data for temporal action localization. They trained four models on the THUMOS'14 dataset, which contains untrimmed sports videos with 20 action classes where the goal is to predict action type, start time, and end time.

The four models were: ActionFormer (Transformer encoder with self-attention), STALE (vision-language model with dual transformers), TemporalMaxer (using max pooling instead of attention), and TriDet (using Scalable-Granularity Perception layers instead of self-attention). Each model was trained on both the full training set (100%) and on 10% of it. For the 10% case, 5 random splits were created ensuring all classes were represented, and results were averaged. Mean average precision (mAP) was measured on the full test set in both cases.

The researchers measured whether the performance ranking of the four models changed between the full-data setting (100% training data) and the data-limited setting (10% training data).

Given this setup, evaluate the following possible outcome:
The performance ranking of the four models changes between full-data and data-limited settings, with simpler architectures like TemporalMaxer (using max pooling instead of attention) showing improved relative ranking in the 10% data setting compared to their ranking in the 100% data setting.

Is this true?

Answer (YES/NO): YES